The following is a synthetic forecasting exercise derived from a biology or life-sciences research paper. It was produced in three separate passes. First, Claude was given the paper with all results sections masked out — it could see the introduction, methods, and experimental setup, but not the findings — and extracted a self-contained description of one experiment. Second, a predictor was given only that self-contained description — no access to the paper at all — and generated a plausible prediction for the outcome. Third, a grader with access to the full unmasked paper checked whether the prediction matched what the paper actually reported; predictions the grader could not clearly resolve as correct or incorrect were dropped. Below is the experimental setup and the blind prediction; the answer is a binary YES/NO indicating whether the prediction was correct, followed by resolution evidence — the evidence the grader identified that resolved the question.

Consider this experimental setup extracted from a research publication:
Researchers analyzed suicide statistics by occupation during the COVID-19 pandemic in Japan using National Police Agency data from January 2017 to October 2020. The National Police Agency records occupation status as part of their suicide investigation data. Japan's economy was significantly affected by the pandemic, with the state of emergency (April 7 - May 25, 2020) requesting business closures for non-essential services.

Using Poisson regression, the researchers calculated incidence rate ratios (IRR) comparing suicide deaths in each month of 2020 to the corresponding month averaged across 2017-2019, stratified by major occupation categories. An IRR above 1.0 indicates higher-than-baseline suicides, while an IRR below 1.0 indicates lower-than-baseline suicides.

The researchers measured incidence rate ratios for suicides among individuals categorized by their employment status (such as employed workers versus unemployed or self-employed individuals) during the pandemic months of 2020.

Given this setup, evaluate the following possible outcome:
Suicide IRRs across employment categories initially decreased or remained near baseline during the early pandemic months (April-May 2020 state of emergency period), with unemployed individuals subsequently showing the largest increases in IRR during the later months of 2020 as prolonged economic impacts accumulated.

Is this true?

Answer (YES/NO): NO